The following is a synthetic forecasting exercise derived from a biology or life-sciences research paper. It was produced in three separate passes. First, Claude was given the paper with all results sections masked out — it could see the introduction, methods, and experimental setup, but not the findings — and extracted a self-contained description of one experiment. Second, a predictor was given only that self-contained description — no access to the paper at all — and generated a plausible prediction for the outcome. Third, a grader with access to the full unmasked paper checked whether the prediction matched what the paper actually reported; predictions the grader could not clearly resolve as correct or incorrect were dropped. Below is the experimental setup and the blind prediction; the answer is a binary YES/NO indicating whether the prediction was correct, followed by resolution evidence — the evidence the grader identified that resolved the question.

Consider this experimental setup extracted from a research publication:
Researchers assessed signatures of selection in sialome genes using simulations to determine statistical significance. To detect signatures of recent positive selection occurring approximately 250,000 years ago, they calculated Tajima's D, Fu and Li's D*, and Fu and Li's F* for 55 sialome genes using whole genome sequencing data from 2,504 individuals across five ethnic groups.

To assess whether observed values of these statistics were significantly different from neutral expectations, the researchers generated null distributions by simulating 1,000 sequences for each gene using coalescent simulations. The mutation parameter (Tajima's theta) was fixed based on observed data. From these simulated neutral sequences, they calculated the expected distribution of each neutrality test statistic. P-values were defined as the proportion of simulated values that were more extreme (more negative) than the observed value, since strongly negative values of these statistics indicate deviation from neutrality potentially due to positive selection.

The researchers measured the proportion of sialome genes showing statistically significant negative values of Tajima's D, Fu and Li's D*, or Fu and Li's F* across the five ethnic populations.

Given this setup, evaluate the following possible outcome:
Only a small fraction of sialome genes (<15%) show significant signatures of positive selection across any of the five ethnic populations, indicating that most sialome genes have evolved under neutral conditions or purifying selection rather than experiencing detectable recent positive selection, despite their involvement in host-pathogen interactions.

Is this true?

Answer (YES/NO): YES